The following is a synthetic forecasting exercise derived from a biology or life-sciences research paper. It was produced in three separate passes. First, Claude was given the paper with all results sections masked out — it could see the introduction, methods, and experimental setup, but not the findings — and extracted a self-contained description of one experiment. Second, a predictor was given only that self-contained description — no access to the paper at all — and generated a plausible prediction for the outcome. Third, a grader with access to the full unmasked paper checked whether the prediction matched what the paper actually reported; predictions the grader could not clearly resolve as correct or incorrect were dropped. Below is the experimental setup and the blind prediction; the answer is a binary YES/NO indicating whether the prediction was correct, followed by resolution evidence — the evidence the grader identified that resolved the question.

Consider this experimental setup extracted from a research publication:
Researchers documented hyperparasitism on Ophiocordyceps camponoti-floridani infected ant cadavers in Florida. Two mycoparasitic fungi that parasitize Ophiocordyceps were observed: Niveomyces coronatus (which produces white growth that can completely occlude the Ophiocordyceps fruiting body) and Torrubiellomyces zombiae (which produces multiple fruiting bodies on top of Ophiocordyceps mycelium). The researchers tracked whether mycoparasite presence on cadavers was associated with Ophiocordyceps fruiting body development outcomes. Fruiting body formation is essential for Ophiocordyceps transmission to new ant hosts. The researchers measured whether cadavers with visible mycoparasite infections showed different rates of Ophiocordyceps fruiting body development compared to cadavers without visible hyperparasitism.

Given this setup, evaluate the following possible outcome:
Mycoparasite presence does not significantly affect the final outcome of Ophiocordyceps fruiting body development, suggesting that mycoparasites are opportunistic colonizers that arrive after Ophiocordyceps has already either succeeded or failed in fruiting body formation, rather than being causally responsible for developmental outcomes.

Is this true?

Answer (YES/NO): NO